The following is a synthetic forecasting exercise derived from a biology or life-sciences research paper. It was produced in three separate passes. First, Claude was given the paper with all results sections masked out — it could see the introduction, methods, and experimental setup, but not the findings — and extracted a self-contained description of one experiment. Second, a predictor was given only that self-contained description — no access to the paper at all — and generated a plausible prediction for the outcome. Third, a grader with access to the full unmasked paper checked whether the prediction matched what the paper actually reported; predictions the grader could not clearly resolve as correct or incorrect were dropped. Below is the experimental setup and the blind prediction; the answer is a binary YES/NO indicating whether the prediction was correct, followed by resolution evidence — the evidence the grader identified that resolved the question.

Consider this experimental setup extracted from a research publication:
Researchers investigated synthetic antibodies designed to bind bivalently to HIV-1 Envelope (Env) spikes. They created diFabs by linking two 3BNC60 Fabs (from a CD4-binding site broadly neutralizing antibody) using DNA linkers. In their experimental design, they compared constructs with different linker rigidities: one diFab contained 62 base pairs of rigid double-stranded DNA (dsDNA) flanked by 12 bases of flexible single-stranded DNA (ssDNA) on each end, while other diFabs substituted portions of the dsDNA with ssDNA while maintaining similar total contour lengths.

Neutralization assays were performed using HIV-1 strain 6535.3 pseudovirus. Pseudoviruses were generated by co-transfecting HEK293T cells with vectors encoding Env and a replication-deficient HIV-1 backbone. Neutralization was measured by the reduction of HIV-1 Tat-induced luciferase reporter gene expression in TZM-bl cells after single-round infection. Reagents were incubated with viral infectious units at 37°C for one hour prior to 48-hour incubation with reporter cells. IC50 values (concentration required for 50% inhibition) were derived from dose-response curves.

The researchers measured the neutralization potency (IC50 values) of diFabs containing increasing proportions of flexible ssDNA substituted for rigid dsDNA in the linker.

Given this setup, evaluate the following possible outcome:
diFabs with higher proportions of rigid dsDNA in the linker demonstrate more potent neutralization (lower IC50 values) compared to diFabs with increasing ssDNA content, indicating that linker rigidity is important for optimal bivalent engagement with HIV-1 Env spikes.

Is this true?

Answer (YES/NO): YES